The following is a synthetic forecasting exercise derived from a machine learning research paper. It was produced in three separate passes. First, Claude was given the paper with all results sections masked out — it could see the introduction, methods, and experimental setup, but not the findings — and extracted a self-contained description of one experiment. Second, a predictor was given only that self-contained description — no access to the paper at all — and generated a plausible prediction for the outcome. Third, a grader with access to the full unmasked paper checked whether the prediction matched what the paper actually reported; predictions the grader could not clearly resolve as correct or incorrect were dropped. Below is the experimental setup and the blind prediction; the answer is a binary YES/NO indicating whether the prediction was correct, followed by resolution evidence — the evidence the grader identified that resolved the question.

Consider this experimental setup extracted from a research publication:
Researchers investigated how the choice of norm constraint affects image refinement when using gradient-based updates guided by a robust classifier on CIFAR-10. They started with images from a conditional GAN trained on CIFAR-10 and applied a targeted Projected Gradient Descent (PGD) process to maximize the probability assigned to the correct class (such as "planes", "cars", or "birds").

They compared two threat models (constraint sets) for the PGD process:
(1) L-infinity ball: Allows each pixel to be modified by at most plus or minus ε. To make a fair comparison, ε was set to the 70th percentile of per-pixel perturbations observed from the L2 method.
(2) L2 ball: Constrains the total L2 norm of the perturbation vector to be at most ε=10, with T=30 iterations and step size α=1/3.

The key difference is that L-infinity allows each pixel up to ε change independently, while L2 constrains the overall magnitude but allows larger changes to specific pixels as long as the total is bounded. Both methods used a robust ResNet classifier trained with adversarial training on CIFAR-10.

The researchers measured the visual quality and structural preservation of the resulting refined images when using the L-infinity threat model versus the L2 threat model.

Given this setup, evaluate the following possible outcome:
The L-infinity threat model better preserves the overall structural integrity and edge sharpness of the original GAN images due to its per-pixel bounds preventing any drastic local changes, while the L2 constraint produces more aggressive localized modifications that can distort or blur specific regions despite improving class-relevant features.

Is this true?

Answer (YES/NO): NO